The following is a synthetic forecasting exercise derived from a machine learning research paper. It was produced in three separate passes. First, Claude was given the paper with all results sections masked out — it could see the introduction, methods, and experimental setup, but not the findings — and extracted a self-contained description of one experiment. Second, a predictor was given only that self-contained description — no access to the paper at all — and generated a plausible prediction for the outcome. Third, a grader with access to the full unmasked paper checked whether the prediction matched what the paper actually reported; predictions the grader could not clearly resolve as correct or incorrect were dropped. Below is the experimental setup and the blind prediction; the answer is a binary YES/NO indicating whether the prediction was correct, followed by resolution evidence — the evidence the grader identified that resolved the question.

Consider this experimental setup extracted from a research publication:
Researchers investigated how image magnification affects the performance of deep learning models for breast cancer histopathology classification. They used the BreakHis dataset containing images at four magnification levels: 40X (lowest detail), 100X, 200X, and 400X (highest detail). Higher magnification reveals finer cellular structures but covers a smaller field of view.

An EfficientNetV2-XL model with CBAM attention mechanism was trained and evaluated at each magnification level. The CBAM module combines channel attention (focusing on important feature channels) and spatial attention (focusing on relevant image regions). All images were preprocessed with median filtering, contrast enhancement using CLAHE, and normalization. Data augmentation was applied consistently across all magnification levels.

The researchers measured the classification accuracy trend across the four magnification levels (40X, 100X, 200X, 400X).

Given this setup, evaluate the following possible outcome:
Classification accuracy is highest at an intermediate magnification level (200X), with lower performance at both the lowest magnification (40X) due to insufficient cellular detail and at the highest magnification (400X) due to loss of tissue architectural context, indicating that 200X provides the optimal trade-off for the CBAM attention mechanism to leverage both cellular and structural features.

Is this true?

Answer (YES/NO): NO